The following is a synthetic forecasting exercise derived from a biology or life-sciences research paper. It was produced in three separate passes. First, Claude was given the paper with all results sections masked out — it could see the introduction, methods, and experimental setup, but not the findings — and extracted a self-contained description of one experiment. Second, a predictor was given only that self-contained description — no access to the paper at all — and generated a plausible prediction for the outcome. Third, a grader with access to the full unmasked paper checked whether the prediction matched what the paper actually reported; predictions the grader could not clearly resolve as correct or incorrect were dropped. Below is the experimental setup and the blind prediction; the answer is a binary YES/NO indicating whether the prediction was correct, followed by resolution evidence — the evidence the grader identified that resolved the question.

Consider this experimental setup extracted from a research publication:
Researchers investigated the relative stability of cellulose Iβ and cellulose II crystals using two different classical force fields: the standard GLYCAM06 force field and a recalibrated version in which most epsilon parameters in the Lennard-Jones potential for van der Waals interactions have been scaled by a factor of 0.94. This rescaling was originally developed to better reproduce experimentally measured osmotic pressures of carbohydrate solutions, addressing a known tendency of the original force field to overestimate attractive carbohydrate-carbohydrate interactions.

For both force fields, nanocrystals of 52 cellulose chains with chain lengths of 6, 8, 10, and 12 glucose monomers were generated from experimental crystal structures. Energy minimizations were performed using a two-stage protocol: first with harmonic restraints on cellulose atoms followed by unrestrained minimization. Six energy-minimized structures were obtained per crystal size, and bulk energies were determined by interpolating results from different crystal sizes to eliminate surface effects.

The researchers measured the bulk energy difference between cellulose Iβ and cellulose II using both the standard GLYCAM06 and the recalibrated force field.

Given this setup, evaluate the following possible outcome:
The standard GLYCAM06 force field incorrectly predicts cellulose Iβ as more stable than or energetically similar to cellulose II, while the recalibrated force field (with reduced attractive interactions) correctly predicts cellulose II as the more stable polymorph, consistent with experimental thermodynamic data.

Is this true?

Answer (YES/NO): NO